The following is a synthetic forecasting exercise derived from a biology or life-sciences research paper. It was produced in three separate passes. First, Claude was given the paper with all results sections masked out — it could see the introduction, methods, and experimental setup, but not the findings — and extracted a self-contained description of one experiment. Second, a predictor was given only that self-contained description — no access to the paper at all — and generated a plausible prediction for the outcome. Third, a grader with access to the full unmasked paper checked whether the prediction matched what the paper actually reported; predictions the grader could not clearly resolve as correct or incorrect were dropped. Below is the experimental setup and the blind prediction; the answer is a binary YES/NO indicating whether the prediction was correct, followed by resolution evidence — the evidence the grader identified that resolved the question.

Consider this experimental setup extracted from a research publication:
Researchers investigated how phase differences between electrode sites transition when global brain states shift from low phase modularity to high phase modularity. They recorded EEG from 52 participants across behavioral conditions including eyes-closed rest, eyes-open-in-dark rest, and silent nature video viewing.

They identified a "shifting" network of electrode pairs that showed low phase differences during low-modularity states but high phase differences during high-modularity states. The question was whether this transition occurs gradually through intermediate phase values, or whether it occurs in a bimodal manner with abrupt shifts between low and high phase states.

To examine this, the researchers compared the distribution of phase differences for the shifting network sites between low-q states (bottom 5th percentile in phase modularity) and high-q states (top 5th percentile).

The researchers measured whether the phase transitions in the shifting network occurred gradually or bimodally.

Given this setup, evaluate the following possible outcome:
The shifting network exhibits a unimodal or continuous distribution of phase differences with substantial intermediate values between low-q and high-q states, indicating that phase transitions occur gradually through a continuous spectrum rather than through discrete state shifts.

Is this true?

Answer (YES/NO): NO